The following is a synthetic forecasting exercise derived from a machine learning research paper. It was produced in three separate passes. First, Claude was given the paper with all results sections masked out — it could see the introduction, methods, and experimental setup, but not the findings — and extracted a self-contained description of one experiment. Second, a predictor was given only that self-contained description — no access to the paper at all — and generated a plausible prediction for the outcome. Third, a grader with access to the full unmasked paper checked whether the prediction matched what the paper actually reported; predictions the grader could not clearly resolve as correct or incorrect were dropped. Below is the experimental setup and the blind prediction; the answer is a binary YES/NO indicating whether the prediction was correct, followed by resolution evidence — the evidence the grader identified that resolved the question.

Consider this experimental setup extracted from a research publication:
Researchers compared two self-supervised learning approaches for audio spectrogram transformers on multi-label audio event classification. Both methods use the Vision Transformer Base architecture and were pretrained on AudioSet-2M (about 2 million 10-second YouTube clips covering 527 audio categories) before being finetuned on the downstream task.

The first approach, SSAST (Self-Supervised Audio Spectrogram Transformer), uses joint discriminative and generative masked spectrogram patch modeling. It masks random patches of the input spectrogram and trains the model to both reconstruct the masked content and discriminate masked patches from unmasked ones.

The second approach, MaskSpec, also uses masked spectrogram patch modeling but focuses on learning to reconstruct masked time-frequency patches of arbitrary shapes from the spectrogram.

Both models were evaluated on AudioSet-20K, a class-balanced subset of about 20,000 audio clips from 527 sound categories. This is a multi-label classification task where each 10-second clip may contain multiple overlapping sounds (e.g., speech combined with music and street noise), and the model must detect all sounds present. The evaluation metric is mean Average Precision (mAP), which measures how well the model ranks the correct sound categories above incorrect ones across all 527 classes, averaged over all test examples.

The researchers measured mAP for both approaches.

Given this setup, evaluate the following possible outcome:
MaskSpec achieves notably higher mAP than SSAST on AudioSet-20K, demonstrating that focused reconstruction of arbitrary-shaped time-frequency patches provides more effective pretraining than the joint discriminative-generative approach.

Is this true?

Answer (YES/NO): YES